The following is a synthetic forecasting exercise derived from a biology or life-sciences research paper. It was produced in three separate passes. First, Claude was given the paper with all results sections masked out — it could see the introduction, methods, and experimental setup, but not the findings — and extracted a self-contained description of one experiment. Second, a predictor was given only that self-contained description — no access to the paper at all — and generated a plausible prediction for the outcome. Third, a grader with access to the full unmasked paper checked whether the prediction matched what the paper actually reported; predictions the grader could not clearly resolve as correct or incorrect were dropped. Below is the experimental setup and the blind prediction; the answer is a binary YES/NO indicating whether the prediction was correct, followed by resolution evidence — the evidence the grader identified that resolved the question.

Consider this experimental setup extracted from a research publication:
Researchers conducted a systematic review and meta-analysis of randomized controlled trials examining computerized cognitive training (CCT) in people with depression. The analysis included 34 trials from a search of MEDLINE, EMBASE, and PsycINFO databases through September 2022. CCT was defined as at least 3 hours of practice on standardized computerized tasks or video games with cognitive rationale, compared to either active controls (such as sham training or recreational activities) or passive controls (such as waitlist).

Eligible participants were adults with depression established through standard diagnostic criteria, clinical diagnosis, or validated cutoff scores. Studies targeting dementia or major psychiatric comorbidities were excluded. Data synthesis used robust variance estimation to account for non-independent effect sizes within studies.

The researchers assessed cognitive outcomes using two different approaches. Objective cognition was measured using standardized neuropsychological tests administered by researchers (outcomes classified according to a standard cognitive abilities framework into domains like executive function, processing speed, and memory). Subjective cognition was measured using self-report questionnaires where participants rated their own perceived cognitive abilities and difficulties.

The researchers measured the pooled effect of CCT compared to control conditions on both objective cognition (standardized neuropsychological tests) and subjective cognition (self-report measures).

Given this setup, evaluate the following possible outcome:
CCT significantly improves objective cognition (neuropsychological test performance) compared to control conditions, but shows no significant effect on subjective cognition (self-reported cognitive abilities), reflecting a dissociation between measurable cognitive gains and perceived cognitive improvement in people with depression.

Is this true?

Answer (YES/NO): NO